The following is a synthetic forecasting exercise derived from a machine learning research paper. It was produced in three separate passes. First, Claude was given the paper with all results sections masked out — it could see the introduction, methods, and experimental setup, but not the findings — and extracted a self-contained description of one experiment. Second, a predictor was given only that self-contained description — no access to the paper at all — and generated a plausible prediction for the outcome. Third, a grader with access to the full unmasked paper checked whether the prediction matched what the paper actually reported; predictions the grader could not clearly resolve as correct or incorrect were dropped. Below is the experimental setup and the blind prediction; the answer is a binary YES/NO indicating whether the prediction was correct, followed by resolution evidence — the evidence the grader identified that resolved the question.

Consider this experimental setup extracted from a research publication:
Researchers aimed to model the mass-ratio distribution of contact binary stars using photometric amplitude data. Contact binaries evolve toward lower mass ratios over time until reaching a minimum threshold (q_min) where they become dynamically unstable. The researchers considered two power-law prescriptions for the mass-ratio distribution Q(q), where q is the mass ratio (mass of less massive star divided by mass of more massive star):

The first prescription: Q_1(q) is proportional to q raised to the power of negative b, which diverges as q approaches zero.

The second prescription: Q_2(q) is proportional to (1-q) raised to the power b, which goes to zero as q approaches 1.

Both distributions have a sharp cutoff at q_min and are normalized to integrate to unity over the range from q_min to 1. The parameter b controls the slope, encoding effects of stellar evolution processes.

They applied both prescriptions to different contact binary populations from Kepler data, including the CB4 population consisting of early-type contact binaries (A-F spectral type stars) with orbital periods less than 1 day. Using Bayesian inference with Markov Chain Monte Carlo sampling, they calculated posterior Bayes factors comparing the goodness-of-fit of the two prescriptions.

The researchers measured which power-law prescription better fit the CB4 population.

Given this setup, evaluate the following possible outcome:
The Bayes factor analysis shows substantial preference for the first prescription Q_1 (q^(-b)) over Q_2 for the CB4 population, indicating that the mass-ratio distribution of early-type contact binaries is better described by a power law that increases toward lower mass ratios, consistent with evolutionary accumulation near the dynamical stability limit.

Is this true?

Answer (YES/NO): NO